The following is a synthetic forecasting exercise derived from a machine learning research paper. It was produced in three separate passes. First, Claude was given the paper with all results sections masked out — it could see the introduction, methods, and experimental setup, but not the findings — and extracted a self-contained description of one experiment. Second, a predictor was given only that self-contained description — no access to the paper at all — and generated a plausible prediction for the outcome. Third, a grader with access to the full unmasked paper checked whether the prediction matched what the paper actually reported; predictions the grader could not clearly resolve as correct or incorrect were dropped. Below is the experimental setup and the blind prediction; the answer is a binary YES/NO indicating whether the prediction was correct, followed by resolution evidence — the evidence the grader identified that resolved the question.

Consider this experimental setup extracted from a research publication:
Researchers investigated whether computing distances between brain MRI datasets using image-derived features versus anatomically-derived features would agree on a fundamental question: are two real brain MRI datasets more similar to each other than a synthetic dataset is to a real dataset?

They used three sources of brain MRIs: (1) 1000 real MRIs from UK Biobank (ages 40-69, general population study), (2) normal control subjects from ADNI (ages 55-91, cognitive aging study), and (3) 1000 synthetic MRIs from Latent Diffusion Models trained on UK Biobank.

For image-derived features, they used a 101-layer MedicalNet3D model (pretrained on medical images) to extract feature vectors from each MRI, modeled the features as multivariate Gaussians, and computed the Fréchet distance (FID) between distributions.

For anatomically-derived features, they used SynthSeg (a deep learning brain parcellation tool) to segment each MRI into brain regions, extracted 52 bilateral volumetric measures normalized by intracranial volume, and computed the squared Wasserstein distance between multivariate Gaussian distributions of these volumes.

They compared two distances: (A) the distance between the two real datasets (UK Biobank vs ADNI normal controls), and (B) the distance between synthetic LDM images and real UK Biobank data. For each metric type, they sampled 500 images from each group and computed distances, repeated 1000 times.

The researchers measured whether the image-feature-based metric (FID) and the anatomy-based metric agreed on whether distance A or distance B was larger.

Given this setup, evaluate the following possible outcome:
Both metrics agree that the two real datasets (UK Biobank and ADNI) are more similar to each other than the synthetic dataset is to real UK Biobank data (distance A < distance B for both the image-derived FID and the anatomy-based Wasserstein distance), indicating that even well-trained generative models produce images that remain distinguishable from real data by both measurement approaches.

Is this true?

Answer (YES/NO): NO